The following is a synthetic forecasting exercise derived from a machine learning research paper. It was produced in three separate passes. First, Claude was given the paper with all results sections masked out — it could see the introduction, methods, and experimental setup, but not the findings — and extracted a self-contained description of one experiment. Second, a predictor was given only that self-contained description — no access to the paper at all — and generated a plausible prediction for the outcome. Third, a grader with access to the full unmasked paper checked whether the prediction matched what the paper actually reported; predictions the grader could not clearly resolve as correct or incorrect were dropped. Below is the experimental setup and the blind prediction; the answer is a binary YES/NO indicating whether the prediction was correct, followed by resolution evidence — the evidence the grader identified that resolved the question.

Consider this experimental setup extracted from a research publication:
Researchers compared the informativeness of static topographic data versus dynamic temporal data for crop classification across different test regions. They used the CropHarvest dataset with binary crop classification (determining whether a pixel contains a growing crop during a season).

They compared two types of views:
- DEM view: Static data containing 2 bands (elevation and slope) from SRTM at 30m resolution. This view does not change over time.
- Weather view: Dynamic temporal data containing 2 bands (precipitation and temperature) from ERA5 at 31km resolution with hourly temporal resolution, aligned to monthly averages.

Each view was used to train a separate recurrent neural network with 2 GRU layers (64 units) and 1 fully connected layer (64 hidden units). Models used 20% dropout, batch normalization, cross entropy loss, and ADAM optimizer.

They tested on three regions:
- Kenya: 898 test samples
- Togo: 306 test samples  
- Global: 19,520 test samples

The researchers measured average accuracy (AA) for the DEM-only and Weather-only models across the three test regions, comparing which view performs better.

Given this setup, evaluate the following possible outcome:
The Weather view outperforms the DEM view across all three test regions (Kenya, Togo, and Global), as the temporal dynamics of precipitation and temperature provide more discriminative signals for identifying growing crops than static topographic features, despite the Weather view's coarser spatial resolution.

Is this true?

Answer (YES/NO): NO